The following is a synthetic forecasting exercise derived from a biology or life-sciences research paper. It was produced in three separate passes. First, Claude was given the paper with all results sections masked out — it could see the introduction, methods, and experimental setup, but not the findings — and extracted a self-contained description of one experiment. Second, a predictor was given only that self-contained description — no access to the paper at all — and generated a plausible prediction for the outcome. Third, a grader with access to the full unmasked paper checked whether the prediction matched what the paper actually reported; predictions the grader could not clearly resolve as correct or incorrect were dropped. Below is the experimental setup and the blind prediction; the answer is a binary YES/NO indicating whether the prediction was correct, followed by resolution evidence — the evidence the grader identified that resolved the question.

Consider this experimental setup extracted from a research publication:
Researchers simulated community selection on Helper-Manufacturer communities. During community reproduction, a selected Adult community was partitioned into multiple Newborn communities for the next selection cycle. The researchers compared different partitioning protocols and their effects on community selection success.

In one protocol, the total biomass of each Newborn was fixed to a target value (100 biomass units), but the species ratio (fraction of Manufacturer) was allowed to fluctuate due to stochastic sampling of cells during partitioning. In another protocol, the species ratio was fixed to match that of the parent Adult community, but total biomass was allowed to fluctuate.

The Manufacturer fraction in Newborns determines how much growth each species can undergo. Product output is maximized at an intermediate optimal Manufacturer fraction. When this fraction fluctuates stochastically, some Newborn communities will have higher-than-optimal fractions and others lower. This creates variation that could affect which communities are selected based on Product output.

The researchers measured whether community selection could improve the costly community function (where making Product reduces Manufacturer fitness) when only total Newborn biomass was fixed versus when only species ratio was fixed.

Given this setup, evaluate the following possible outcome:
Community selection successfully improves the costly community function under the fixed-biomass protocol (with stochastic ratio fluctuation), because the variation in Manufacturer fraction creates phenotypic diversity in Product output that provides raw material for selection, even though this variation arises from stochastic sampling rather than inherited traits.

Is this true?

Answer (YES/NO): NO